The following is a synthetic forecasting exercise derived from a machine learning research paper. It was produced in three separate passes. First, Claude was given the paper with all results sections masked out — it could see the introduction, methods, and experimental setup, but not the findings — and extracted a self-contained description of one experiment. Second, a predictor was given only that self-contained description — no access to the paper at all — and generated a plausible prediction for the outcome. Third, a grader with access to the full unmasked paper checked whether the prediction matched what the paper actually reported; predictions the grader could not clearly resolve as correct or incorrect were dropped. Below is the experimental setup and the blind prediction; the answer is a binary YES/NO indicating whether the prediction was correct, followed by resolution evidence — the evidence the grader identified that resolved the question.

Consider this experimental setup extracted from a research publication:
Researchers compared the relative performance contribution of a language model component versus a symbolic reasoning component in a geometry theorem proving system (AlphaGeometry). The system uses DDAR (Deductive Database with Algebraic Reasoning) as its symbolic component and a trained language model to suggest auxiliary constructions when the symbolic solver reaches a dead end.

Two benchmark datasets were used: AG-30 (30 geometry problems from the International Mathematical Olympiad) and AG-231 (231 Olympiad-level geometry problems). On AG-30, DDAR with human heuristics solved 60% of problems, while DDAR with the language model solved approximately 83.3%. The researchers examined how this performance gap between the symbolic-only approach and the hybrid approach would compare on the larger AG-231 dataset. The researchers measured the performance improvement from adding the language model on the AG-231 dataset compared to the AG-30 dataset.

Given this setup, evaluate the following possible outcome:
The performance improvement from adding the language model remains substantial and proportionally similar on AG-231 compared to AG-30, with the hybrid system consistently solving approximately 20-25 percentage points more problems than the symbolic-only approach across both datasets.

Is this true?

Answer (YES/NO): NO